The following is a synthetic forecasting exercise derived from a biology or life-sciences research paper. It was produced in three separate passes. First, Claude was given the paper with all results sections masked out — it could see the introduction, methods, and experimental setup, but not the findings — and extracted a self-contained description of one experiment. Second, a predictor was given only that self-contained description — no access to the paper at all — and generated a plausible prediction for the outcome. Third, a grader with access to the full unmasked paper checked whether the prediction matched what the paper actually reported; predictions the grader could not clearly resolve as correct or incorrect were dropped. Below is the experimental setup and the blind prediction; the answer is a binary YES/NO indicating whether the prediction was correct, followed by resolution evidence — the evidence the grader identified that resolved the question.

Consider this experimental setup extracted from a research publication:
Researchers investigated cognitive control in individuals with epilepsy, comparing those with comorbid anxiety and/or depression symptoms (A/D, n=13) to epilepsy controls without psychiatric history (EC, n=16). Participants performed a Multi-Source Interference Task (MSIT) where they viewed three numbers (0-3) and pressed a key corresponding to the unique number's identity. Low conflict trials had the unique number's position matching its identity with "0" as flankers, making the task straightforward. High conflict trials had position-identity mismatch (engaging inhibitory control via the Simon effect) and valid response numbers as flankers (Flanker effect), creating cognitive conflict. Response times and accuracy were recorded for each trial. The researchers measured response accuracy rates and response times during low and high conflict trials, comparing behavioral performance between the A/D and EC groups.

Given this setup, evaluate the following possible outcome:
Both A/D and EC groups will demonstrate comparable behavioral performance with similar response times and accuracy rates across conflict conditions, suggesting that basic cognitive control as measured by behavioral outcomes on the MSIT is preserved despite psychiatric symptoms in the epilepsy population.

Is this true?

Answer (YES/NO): NO